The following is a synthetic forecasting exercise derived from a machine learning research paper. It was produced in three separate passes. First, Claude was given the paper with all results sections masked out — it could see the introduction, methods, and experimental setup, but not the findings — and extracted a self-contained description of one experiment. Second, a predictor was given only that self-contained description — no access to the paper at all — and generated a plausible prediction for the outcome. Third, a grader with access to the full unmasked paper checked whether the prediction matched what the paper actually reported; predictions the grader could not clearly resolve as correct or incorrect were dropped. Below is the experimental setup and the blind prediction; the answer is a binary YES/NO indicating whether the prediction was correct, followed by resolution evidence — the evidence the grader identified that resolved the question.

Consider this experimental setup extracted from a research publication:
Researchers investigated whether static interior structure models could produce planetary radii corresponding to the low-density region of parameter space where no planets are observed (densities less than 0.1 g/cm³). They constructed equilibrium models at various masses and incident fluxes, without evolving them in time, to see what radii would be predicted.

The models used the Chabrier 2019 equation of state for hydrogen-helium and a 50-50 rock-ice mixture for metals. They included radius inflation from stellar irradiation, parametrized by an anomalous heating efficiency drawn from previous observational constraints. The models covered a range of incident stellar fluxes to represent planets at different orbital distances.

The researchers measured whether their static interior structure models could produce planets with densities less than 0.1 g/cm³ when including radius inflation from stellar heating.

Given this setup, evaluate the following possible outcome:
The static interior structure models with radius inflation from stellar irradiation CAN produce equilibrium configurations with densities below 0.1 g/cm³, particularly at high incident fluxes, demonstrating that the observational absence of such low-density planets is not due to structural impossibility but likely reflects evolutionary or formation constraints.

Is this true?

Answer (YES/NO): YES